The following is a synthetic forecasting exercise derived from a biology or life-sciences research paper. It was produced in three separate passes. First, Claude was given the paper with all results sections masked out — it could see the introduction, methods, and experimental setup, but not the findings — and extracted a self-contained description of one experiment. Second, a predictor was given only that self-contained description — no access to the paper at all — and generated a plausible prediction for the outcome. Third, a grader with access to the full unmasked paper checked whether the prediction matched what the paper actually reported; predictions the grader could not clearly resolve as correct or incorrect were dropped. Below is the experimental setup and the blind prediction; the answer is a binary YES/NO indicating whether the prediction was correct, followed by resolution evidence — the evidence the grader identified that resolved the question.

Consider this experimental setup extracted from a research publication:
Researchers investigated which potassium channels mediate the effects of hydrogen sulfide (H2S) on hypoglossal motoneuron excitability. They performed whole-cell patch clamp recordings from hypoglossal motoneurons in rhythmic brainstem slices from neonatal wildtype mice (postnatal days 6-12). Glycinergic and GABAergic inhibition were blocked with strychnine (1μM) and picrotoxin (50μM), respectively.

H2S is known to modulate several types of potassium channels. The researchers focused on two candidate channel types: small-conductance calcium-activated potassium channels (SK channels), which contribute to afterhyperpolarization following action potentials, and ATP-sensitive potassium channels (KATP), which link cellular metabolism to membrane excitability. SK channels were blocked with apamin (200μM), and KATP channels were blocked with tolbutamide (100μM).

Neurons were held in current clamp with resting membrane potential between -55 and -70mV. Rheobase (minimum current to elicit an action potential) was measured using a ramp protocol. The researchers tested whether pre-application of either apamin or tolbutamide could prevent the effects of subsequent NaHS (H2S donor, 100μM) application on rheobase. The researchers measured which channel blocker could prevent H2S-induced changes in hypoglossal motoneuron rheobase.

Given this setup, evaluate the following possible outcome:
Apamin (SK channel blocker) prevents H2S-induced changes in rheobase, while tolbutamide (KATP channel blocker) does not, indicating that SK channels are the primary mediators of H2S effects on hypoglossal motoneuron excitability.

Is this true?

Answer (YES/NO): YES